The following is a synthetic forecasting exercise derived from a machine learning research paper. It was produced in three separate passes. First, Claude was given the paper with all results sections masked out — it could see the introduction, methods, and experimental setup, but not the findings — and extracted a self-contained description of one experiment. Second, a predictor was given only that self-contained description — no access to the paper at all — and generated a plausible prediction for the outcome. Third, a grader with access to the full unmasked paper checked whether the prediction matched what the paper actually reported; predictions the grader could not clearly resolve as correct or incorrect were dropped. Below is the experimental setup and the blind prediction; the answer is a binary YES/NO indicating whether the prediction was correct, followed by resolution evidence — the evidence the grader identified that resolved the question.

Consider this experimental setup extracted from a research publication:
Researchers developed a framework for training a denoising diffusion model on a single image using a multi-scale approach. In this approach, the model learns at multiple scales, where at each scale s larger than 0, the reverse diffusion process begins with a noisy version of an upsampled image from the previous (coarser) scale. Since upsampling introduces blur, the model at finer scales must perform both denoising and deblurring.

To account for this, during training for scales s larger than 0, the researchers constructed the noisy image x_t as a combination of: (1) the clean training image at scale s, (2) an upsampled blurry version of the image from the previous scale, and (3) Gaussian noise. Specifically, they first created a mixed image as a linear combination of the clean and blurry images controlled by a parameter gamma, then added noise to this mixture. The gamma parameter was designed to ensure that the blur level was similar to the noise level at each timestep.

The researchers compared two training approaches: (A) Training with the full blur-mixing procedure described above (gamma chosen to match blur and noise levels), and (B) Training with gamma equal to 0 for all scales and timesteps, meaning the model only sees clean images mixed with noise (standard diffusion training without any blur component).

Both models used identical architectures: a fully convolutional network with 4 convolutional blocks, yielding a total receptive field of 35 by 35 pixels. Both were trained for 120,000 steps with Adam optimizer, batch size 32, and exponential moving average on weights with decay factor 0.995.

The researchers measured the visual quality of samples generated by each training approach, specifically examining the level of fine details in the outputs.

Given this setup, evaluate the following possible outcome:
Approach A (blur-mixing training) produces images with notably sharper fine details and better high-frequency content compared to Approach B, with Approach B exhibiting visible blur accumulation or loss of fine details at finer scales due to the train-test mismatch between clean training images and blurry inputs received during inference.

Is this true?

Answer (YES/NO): YES